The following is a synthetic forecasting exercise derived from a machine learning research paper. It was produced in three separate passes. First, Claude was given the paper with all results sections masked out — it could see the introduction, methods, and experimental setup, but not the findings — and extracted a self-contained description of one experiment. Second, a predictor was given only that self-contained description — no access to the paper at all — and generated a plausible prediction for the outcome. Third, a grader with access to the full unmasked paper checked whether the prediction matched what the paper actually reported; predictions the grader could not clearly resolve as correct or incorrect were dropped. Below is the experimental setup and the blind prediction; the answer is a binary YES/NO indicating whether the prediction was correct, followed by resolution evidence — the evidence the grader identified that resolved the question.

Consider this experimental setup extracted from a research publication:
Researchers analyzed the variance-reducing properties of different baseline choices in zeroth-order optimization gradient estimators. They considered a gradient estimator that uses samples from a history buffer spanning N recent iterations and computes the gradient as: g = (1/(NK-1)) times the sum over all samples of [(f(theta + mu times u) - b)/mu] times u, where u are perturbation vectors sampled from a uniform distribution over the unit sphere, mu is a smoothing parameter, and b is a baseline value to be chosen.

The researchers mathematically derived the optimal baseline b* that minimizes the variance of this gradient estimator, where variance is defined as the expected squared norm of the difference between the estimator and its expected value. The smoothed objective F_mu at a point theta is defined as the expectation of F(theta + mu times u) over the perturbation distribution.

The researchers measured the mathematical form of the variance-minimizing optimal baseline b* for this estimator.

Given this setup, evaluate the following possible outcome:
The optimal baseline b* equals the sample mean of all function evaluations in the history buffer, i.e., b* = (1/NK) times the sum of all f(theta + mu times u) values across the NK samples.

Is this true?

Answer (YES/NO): NO